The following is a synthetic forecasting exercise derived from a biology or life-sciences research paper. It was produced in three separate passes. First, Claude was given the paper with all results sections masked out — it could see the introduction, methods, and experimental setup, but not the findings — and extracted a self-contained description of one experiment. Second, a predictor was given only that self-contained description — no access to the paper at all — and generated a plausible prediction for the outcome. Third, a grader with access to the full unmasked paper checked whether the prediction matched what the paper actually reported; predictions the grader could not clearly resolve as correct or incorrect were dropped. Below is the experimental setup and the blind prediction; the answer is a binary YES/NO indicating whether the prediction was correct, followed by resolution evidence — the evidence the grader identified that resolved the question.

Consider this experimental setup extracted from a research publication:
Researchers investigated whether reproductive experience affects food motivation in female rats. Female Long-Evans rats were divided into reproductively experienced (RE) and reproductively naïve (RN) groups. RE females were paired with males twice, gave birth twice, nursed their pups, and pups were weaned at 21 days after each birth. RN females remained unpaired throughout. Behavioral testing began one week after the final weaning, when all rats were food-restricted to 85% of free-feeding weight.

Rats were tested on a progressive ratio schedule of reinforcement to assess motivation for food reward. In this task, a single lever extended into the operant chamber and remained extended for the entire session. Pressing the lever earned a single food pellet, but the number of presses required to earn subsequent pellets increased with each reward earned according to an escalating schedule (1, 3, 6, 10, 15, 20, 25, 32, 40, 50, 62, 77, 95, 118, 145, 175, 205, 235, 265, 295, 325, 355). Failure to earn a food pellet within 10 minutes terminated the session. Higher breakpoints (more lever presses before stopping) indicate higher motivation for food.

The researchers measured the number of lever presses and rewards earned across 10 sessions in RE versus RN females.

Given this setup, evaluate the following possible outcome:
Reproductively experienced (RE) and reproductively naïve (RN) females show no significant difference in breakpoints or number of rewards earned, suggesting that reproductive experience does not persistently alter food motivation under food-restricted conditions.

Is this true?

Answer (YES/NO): YES